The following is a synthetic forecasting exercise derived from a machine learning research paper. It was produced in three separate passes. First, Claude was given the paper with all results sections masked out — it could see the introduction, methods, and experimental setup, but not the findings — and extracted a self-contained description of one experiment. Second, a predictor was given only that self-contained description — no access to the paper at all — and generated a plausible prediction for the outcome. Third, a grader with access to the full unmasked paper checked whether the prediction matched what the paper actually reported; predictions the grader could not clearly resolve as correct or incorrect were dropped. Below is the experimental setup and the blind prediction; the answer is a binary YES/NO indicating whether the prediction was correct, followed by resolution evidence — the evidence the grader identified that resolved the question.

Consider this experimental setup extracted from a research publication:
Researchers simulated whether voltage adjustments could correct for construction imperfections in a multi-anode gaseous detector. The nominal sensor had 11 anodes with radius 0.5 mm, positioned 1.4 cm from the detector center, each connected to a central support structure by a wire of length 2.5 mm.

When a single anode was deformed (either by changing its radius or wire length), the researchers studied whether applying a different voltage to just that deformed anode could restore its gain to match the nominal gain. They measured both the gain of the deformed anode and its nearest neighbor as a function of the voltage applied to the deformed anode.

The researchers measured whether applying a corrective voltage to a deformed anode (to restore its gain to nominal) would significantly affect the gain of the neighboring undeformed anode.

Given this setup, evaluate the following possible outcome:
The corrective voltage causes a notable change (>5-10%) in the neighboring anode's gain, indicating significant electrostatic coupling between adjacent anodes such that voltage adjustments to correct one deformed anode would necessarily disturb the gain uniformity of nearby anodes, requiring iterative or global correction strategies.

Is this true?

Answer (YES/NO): NO